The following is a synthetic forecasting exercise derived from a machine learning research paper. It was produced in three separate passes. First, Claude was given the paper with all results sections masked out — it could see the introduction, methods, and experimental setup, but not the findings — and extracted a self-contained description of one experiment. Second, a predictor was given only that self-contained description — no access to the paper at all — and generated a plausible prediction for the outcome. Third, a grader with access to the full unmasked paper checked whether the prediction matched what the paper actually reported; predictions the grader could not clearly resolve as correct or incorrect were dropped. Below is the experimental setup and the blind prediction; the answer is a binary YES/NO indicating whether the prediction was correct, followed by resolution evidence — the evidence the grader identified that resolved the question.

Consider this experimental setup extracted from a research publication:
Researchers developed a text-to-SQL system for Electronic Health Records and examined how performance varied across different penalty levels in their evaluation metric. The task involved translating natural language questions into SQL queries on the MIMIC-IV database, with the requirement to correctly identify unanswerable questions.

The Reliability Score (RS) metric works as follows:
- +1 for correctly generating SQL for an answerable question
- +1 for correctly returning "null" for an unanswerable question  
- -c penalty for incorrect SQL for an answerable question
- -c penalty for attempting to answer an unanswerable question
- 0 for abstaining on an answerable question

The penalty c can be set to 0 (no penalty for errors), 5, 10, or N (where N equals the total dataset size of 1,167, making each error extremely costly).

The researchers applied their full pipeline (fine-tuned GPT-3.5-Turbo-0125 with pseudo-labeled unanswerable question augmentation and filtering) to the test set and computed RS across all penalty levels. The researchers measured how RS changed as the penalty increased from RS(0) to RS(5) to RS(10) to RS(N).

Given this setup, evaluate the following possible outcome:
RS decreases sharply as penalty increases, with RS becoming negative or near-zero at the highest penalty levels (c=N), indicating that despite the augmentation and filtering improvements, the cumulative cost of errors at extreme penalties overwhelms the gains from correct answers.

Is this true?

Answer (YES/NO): NO